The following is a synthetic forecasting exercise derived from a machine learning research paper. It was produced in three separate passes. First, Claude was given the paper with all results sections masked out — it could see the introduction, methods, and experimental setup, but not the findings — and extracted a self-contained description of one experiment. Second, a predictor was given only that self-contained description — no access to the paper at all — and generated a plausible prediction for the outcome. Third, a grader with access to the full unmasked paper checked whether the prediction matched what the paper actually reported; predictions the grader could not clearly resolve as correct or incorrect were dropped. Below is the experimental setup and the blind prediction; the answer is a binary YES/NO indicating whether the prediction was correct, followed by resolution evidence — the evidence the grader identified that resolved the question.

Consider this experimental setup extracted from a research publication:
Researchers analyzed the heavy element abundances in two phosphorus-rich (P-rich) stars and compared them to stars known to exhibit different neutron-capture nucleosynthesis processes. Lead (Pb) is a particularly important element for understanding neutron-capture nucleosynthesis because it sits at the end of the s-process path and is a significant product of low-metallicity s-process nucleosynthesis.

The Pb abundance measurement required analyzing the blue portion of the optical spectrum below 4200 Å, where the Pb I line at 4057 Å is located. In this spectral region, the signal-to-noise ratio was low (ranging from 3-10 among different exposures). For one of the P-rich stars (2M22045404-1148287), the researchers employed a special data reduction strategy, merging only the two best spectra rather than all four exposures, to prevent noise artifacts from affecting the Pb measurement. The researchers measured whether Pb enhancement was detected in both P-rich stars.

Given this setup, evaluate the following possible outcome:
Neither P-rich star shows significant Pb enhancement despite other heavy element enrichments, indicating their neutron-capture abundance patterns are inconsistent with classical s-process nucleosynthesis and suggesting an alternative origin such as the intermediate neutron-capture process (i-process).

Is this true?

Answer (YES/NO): NO